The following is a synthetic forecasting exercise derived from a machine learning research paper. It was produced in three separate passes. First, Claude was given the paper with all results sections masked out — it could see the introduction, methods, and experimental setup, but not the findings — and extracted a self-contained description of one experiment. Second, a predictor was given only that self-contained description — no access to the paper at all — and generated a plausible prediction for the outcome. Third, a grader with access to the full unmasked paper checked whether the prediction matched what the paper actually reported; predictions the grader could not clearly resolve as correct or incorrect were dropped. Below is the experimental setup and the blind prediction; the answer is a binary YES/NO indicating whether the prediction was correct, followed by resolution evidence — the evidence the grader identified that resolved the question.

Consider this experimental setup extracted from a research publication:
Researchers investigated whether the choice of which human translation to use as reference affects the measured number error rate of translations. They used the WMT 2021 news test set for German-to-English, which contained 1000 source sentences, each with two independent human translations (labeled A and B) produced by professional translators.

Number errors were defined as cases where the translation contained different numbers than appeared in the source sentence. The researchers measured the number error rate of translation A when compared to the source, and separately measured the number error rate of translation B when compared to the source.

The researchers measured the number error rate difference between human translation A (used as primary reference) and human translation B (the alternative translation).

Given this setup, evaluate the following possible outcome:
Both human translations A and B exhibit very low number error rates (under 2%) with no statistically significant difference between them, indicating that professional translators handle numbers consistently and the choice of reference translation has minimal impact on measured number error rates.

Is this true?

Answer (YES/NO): NO